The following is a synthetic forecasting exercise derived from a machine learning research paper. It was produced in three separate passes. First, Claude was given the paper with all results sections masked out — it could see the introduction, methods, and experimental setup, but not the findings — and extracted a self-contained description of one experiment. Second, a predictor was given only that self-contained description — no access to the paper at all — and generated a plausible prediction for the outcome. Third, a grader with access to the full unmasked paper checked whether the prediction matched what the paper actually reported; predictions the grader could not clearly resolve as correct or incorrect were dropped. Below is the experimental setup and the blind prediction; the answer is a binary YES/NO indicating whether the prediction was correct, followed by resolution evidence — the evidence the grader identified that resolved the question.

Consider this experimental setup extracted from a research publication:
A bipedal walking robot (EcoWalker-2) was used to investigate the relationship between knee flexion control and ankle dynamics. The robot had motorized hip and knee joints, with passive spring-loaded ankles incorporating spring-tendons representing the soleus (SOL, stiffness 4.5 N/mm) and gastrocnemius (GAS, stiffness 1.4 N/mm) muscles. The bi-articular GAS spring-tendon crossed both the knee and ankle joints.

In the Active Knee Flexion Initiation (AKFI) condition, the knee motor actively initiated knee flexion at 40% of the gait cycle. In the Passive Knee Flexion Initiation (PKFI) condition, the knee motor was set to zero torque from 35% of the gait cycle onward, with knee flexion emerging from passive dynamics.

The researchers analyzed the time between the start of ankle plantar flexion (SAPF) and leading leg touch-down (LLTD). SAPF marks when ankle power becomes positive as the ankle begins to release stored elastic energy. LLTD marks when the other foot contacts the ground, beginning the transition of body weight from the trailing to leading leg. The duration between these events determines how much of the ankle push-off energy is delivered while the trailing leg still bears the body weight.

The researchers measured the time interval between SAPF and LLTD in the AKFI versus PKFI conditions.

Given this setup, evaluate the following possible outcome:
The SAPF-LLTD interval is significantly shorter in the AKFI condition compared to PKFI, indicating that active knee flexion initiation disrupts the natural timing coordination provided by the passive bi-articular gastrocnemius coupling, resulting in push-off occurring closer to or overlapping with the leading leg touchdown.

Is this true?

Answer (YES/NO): NO